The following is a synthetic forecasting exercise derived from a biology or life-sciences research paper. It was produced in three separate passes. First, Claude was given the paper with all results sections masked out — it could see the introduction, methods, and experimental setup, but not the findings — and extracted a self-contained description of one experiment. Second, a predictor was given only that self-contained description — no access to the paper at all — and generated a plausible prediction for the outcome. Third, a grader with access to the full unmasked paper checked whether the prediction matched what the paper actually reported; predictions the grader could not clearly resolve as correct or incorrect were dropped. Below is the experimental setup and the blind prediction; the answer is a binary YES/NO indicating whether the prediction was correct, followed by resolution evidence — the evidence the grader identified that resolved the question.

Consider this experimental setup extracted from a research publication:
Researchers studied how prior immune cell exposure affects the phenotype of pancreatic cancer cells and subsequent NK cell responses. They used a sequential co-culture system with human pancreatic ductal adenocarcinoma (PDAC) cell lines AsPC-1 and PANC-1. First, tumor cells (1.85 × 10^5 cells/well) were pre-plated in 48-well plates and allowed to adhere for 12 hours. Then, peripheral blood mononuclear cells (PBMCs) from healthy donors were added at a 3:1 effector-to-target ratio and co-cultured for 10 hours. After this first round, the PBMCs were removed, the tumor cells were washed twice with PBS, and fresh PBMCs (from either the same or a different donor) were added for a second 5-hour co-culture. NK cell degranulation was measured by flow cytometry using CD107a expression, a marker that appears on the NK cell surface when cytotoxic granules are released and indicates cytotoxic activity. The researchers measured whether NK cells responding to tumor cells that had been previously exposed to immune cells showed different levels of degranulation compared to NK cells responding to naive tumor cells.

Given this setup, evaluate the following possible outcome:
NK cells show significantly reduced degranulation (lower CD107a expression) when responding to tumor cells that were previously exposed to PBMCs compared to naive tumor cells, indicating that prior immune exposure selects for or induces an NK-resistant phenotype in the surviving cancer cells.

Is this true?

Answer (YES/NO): YES